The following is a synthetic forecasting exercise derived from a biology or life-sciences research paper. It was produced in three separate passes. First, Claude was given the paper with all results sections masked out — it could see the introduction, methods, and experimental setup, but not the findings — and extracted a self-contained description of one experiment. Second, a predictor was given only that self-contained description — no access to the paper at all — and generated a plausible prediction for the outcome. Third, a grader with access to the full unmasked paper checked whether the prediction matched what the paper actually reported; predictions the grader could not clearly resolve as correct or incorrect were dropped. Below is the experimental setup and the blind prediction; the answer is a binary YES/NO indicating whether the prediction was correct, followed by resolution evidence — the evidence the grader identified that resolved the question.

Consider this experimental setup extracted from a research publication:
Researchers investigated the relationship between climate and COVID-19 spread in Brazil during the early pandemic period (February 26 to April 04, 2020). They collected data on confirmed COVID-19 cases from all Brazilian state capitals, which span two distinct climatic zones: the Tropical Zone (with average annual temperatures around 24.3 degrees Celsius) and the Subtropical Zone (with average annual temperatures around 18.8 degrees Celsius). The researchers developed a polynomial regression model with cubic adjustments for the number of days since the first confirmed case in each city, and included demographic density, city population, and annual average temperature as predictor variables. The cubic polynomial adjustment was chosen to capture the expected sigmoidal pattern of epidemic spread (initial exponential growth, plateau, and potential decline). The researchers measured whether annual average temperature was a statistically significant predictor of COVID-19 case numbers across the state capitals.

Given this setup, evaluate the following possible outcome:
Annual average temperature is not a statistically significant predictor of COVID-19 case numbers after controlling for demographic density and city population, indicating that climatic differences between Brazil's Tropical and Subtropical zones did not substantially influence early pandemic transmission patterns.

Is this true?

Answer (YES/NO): NO